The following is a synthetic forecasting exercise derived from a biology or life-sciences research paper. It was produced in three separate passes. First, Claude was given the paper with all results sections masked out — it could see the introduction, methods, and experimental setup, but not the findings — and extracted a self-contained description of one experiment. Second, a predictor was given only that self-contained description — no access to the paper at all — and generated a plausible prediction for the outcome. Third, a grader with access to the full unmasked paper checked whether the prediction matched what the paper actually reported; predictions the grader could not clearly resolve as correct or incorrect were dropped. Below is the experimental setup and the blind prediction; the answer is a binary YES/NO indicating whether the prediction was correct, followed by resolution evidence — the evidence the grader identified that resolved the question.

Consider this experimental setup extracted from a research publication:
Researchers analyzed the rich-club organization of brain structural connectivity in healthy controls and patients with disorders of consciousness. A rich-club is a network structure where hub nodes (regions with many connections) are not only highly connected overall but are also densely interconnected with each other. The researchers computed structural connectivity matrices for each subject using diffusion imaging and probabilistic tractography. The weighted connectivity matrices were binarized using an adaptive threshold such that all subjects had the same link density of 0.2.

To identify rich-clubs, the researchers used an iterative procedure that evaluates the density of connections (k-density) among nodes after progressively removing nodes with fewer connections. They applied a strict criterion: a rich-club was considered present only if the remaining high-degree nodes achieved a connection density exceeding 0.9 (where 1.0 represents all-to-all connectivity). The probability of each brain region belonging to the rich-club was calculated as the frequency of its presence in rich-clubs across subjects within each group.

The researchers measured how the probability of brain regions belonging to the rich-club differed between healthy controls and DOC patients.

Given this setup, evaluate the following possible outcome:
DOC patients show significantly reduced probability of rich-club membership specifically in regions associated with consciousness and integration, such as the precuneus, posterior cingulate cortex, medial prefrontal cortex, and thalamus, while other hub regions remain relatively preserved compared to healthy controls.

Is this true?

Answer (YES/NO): NO